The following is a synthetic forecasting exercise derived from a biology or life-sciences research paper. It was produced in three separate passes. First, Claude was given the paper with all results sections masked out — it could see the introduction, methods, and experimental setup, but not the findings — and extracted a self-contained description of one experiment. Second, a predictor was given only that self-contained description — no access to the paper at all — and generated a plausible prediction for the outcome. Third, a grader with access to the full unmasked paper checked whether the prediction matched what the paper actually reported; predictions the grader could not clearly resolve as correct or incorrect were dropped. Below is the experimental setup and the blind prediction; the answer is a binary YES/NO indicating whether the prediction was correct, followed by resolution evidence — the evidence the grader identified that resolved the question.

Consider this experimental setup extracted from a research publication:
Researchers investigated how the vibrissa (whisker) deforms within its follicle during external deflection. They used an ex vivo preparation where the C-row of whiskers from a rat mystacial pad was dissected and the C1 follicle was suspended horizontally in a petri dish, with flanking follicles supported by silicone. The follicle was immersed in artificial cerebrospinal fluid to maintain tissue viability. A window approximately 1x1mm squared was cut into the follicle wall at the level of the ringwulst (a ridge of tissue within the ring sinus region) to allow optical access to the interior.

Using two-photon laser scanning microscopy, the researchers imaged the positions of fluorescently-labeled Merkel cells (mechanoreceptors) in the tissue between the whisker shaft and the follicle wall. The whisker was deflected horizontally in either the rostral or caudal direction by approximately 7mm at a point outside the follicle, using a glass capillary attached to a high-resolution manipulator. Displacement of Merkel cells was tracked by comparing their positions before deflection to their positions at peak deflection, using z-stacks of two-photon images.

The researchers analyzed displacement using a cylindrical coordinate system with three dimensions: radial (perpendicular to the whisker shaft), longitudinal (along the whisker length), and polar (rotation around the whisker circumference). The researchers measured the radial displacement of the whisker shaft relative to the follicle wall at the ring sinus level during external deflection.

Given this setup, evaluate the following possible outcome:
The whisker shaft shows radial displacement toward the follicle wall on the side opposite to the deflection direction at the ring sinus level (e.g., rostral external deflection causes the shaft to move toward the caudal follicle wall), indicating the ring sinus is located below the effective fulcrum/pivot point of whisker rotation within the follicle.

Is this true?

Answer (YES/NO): YES